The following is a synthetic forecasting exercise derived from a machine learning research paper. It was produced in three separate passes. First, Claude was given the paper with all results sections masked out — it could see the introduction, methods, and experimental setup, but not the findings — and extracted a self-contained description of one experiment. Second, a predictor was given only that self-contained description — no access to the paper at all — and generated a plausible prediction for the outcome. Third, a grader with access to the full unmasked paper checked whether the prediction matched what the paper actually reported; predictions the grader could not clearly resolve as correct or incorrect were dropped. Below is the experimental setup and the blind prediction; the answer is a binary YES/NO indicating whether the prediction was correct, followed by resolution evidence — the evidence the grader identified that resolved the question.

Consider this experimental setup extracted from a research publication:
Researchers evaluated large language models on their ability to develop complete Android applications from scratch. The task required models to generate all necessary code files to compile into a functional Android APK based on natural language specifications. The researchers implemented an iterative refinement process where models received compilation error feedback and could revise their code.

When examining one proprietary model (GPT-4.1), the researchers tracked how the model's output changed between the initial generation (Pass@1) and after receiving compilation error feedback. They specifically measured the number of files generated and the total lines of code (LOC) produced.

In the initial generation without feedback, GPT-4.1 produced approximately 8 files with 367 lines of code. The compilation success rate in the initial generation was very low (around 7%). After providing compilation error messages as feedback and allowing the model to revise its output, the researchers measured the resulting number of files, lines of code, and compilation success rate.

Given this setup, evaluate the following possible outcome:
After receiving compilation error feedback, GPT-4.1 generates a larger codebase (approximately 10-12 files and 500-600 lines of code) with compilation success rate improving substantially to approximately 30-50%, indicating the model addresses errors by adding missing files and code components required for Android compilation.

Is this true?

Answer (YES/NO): NO